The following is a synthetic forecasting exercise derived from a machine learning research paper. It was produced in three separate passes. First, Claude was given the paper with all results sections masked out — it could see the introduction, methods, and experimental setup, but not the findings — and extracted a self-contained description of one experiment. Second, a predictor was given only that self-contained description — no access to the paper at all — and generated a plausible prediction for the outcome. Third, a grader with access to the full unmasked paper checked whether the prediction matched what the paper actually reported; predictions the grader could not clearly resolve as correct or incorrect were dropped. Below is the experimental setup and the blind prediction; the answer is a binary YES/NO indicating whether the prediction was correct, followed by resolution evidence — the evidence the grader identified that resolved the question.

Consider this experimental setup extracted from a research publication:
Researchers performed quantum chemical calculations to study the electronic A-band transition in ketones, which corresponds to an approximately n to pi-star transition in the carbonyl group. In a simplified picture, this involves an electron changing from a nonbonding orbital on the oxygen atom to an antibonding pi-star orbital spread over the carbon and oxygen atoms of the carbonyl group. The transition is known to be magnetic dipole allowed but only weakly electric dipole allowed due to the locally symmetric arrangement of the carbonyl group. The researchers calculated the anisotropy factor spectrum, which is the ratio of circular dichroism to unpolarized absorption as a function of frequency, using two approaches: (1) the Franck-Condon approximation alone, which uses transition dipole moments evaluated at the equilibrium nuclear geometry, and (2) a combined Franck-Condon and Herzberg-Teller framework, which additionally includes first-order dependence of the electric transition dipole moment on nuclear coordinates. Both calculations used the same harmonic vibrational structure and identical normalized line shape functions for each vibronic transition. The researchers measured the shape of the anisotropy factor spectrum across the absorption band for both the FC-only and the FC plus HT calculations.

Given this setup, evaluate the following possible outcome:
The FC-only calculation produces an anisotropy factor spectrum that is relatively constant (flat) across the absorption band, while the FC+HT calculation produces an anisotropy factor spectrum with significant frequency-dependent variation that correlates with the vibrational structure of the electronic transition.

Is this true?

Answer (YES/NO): YES